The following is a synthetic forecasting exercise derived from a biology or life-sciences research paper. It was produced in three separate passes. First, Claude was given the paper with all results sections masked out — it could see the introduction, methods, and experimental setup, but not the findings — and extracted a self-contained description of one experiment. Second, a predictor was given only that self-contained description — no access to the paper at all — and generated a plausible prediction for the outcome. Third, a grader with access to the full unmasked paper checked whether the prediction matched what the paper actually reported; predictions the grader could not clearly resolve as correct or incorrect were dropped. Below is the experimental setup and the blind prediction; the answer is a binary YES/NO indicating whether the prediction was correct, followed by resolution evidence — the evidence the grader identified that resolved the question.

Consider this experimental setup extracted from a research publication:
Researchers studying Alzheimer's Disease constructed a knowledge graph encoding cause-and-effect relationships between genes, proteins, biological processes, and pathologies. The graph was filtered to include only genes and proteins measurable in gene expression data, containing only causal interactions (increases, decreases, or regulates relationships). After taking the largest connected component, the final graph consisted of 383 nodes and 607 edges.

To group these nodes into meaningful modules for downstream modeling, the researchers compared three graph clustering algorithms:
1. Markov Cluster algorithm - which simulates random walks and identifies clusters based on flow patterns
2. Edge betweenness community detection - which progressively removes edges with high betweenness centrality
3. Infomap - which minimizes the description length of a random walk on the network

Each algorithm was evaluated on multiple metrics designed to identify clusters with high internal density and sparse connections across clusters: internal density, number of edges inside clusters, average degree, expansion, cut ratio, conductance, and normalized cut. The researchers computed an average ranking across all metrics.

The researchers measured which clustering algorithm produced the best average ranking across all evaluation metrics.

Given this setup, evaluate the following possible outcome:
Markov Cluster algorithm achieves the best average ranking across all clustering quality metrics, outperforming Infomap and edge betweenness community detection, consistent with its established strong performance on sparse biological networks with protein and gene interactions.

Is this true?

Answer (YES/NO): YES